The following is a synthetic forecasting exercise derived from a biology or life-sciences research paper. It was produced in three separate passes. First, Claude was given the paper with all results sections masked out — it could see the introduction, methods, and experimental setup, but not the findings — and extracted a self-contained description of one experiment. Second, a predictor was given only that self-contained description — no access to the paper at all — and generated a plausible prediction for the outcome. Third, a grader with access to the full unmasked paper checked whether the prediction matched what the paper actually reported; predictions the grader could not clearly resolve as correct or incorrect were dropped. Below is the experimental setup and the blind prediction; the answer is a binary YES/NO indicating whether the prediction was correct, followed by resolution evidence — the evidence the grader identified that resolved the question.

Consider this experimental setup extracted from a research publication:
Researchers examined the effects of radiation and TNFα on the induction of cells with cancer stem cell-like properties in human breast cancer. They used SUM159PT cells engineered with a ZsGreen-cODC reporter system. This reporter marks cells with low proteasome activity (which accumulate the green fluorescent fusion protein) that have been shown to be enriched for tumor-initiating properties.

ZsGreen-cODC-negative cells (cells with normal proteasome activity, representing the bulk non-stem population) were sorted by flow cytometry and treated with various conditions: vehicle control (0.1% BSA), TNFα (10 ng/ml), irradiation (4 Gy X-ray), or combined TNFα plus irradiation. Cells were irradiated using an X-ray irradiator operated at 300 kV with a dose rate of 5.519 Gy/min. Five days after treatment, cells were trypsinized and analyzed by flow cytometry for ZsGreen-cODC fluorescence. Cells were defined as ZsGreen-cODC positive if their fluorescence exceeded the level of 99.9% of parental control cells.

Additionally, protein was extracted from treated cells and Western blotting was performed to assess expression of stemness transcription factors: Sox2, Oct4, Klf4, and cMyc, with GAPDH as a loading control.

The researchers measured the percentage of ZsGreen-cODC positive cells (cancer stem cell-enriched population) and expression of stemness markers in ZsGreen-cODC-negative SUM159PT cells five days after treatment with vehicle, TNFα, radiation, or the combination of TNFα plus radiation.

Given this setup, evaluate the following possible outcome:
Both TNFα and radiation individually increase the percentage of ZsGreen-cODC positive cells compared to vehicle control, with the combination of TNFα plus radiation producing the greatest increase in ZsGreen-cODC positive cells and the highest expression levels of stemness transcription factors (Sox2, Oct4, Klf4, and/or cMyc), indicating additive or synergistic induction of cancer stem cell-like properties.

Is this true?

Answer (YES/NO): YES